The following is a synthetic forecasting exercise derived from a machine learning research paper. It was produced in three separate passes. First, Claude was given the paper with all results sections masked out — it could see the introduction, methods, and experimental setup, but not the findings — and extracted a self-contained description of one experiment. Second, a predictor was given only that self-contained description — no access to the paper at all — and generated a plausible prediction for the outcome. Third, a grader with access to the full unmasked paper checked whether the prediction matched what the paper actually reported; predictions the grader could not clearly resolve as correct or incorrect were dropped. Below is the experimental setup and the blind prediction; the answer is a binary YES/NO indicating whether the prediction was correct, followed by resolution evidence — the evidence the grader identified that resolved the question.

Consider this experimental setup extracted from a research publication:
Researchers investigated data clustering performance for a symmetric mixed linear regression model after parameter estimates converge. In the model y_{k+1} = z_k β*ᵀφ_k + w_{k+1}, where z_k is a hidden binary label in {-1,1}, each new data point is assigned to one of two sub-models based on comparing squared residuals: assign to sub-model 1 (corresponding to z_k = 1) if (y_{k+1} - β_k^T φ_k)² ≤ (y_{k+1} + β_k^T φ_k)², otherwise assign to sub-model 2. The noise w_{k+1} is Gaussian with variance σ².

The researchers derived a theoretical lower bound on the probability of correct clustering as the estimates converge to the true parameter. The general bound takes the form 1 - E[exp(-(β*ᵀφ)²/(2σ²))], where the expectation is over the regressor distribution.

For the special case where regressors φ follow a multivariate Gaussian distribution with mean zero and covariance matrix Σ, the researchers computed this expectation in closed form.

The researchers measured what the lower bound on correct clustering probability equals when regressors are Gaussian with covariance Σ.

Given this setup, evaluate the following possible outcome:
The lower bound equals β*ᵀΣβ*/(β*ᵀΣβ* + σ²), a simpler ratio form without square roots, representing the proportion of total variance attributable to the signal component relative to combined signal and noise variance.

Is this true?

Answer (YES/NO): NO